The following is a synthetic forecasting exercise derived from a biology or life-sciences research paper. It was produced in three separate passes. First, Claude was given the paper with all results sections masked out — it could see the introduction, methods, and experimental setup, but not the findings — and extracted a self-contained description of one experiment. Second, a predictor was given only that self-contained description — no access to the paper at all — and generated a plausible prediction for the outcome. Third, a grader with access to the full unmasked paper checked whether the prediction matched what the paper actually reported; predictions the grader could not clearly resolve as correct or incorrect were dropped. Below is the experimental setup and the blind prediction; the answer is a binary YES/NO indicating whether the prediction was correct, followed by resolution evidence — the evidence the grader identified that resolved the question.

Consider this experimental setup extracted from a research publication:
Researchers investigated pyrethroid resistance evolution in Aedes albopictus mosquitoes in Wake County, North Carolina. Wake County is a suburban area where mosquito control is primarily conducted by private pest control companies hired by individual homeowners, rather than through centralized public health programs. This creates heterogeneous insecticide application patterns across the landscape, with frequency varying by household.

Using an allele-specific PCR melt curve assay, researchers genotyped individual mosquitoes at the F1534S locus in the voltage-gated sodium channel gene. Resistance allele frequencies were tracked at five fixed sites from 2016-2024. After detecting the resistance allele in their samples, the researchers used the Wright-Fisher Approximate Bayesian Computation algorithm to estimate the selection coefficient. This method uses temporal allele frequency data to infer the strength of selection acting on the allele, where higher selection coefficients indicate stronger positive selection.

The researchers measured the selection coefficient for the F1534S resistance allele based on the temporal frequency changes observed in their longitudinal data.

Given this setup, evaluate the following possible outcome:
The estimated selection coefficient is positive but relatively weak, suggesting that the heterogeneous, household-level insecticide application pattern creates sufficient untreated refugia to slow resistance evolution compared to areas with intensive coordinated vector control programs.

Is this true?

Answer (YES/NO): NO